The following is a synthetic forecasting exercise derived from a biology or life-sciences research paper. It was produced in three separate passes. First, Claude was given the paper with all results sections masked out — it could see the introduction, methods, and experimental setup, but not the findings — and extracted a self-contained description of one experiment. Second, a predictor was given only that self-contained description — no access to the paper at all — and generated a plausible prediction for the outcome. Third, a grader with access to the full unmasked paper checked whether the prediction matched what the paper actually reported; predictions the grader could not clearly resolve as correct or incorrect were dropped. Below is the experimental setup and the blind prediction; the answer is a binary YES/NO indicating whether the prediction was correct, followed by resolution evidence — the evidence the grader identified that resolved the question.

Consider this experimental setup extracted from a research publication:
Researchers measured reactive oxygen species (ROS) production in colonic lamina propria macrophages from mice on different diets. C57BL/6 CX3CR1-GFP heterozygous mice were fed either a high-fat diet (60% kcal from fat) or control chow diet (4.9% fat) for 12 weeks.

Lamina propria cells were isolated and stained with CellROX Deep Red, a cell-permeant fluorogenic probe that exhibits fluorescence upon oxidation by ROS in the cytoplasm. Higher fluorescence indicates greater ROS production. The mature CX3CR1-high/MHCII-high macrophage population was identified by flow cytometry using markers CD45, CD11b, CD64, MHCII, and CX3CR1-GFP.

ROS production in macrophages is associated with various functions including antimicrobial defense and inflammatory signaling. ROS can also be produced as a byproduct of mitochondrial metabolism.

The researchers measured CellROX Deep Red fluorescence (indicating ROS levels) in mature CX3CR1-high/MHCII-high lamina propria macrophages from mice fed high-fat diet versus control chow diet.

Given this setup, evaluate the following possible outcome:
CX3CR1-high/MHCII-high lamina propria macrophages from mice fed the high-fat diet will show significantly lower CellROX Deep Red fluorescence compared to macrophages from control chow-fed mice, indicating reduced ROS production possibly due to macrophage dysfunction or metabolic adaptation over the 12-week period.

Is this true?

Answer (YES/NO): NO